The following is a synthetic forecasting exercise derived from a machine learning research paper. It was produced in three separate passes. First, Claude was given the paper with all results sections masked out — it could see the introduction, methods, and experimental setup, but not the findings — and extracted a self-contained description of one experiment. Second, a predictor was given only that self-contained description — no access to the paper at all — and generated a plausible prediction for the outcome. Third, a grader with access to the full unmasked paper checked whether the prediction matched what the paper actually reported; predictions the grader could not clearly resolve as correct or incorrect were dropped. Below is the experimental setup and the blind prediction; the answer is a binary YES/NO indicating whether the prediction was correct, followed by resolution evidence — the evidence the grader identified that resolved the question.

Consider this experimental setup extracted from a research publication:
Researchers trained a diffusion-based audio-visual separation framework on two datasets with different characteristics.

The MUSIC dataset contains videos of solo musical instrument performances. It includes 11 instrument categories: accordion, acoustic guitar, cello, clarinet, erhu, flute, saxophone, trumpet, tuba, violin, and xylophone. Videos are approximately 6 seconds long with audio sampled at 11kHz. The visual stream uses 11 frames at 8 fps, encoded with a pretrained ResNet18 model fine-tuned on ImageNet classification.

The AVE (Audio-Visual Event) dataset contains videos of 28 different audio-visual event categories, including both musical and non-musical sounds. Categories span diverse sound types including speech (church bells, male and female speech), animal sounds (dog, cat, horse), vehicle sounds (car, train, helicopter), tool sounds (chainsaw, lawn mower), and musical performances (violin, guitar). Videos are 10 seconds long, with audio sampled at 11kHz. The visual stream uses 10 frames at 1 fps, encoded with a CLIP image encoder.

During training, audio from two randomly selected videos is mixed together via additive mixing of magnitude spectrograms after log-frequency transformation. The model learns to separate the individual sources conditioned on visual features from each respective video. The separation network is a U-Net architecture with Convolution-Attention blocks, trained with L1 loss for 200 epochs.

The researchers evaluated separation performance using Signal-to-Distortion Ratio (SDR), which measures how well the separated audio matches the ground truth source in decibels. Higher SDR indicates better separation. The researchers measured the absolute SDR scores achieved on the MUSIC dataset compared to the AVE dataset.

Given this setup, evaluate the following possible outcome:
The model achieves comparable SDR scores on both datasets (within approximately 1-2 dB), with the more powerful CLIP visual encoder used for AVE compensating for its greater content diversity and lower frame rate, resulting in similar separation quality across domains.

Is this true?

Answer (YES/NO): NO